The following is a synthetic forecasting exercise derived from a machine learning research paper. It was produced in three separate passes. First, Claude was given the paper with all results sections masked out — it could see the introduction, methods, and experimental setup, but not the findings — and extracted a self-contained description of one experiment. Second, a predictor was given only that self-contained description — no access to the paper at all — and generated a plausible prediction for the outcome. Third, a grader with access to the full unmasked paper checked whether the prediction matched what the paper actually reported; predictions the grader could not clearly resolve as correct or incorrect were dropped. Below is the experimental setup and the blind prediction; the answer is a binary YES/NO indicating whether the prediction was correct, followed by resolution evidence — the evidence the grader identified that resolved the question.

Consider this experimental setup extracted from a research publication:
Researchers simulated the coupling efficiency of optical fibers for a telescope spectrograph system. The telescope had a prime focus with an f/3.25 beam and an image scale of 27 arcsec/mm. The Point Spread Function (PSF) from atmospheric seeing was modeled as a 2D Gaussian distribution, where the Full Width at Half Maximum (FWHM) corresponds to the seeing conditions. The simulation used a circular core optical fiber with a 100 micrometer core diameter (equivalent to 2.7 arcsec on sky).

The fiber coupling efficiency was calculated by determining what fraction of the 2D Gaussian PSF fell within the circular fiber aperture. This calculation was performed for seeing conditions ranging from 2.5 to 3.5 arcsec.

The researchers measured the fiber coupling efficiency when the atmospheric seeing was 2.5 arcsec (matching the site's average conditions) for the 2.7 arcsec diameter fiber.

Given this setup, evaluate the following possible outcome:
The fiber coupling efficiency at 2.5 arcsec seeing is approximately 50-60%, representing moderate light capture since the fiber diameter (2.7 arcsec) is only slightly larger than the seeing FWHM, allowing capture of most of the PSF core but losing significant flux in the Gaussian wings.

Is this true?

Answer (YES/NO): YES